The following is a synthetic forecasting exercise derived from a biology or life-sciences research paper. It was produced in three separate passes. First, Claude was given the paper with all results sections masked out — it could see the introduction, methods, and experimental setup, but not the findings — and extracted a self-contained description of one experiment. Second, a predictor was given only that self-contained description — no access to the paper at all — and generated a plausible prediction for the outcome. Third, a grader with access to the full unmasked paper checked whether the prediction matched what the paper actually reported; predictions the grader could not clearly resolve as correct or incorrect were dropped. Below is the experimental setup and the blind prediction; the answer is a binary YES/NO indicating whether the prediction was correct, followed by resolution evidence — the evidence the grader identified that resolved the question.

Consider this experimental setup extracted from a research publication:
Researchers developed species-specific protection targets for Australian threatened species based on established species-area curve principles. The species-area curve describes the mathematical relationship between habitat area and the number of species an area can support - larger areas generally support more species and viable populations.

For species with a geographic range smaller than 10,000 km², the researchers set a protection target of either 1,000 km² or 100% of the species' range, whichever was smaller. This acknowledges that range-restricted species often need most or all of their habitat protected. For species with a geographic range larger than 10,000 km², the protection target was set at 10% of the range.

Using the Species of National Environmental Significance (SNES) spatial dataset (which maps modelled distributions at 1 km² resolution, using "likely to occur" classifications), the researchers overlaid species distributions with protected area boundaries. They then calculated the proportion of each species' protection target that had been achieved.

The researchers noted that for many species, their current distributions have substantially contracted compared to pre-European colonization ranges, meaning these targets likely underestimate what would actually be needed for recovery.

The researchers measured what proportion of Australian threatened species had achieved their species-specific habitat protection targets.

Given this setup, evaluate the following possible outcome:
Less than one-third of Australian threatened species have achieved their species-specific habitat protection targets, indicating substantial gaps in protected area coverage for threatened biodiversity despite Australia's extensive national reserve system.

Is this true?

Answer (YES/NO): YES